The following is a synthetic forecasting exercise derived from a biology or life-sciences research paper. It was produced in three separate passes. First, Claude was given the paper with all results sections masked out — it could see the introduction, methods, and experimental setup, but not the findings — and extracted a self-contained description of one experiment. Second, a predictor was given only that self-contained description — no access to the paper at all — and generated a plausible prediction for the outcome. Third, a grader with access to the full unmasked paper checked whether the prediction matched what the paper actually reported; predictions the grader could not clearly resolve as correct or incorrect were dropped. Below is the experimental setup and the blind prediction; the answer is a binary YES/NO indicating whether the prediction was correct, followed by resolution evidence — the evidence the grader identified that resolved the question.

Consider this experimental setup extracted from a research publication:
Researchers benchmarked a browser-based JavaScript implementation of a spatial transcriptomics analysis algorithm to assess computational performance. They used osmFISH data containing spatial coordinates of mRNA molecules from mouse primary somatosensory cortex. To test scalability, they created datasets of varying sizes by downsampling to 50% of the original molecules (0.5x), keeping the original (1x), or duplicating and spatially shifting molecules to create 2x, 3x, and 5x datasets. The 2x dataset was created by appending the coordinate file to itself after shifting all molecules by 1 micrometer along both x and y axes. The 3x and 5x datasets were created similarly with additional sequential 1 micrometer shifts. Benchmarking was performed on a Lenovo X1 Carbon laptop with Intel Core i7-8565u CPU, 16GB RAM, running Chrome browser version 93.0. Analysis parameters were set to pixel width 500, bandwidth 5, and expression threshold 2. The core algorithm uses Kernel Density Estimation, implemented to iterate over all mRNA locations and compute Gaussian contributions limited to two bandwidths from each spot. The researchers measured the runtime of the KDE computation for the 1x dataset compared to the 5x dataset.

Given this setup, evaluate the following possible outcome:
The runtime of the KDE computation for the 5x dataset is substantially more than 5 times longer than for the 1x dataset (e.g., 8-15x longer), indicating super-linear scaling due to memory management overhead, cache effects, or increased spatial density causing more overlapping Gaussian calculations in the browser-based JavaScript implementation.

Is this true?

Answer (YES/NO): NO